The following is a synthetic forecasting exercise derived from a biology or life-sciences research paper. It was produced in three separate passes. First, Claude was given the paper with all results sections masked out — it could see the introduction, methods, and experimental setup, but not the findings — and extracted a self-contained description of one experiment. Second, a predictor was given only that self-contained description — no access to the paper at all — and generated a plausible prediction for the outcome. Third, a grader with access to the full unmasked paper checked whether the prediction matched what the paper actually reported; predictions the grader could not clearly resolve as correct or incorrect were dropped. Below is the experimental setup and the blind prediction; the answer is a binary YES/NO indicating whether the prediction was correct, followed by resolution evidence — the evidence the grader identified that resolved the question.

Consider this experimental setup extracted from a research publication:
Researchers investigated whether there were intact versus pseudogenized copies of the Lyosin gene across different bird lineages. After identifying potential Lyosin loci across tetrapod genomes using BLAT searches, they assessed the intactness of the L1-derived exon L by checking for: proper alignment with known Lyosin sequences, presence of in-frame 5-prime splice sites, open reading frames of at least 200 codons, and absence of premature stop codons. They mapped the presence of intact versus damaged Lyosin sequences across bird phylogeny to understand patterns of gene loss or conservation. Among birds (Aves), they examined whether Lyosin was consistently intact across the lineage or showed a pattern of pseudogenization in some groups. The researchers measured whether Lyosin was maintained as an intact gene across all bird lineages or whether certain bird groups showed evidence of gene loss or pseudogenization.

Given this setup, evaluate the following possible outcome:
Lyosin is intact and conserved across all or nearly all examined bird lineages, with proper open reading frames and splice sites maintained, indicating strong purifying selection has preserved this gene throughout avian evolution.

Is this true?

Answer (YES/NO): NO